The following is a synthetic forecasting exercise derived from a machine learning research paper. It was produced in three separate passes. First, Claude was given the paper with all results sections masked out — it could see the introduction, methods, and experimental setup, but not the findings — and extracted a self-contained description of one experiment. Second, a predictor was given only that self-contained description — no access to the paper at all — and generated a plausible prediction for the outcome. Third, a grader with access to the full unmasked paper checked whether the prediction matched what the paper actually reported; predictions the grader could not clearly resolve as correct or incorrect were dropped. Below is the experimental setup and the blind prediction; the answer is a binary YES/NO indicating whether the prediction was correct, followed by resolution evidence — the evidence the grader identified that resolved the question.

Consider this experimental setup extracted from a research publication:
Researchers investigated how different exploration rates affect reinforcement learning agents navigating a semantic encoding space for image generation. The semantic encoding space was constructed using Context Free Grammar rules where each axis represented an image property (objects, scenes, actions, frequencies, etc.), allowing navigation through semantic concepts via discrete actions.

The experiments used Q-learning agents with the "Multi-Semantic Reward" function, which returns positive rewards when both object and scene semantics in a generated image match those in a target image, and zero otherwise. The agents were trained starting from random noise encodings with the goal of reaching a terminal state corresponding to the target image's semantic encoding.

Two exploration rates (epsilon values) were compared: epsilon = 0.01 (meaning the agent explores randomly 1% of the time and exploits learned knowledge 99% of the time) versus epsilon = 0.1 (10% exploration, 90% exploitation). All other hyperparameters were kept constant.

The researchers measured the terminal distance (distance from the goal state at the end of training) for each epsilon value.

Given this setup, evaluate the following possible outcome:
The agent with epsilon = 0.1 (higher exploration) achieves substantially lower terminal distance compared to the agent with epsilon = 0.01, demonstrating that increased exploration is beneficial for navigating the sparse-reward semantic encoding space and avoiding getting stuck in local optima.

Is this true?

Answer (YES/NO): NO